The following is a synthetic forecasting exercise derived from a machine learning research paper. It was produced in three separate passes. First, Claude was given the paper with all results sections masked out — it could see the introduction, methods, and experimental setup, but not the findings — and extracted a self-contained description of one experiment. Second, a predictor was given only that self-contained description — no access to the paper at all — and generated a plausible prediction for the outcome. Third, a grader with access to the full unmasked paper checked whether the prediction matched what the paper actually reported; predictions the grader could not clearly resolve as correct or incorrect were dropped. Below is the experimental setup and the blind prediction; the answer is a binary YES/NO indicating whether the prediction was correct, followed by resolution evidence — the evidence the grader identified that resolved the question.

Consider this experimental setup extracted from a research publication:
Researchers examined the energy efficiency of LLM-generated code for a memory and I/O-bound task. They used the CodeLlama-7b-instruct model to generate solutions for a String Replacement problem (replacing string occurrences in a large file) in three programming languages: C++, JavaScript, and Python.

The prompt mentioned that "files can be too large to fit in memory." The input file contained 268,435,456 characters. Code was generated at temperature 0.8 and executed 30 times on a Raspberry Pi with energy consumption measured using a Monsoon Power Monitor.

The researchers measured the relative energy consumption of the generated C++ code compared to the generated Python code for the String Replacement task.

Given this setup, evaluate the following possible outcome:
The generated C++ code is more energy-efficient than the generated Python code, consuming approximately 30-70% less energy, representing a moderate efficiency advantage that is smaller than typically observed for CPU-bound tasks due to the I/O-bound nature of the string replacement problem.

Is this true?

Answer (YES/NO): YES